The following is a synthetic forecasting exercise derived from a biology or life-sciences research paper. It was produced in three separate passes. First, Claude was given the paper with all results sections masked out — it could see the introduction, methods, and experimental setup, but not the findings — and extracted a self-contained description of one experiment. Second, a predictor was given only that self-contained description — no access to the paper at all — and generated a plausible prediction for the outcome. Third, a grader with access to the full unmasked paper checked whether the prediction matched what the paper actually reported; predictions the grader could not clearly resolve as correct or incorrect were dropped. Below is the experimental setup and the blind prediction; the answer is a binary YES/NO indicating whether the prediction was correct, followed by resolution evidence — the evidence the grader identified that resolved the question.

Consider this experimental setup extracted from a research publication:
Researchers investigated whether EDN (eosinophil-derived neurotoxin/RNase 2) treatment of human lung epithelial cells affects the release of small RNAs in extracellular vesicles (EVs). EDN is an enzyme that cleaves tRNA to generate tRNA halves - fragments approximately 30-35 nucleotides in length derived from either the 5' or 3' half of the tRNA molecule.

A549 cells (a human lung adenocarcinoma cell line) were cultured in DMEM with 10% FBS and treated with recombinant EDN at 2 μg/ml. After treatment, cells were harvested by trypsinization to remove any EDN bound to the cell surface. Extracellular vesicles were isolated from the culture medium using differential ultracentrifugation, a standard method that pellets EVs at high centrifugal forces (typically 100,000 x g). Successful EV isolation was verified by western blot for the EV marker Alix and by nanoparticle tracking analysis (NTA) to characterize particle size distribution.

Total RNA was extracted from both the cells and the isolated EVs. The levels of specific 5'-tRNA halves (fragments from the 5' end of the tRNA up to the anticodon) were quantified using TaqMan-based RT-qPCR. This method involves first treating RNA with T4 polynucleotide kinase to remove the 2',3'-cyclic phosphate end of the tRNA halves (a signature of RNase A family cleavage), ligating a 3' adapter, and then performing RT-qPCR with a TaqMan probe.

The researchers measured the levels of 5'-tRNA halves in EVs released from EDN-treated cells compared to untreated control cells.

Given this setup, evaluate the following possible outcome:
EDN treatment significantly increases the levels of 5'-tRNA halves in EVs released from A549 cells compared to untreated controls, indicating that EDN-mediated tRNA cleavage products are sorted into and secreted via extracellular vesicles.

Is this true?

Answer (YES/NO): YES